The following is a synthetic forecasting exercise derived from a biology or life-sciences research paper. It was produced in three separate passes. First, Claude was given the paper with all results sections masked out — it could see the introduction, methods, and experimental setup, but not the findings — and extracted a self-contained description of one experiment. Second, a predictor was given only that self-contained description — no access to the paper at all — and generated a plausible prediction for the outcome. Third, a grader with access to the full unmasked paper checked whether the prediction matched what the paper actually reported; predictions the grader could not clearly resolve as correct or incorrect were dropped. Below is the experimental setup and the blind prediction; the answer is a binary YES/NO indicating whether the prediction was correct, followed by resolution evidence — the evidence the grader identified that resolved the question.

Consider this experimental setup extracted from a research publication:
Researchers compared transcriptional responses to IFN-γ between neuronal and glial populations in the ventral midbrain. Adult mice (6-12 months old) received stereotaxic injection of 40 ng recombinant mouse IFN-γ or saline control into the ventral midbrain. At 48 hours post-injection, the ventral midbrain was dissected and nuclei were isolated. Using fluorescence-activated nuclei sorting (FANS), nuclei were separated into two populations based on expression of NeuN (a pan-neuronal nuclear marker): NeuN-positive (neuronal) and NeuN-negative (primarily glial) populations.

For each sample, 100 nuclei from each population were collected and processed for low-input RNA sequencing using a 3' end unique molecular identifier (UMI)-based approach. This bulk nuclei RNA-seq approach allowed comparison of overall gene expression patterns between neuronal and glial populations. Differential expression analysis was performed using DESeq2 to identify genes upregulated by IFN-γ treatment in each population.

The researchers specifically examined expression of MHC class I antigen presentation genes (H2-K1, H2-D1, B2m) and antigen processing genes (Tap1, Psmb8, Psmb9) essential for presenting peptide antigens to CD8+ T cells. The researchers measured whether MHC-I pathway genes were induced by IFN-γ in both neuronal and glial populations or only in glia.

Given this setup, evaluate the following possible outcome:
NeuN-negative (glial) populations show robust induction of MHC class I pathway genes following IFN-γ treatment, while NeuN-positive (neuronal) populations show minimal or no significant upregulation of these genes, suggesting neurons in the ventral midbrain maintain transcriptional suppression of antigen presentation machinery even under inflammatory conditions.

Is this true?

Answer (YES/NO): NO